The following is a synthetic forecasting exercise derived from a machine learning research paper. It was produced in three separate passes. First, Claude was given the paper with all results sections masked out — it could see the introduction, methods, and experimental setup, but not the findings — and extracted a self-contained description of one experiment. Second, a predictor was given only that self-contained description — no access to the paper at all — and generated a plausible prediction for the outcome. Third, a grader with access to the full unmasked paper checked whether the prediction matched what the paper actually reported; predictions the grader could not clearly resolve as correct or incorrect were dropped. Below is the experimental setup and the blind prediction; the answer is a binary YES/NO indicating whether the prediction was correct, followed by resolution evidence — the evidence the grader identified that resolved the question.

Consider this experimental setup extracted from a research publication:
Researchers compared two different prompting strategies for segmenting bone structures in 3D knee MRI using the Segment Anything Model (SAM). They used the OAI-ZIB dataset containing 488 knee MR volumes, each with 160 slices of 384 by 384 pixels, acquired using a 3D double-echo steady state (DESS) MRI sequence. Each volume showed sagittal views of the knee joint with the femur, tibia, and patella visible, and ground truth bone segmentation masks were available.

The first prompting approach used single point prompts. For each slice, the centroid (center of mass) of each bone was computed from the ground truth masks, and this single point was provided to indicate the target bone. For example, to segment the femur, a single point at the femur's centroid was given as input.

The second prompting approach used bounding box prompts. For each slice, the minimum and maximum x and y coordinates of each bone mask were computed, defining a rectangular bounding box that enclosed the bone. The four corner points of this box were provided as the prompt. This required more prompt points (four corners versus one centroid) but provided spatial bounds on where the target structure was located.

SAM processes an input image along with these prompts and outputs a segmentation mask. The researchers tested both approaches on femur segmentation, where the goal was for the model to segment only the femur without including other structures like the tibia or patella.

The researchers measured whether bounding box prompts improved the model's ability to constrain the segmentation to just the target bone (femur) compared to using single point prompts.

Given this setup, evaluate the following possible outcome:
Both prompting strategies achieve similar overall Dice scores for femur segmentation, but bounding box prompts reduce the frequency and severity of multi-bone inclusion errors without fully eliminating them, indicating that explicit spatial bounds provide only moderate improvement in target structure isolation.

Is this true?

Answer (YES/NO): NO